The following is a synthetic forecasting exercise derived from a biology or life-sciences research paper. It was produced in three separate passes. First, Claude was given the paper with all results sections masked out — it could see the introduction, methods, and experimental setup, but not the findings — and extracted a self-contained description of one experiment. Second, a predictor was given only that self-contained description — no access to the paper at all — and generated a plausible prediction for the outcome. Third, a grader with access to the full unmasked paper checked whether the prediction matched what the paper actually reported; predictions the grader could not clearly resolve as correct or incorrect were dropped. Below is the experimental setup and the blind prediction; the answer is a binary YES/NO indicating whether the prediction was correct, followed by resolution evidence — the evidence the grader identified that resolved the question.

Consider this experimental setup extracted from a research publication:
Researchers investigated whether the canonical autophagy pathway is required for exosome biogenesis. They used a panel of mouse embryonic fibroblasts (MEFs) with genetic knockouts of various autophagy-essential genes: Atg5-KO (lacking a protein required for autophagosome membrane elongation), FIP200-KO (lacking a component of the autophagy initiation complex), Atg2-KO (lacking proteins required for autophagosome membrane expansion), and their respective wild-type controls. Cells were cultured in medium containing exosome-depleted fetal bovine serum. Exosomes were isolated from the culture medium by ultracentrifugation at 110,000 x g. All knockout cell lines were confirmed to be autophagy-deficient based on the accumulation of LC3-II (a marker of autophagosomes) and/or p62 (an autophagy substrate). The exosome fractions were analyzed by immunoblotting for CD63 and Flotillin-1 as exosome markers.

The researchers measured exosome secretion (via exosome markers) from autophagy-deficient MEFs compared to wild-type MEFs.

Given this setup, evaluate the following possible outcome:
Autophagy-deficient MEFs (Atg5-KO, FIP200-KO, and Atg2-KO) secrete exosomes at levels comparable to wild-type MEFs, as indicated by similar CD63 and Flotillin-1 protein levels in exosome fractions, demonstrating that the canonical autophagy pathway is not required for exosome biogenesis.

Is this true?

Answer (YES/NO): NO